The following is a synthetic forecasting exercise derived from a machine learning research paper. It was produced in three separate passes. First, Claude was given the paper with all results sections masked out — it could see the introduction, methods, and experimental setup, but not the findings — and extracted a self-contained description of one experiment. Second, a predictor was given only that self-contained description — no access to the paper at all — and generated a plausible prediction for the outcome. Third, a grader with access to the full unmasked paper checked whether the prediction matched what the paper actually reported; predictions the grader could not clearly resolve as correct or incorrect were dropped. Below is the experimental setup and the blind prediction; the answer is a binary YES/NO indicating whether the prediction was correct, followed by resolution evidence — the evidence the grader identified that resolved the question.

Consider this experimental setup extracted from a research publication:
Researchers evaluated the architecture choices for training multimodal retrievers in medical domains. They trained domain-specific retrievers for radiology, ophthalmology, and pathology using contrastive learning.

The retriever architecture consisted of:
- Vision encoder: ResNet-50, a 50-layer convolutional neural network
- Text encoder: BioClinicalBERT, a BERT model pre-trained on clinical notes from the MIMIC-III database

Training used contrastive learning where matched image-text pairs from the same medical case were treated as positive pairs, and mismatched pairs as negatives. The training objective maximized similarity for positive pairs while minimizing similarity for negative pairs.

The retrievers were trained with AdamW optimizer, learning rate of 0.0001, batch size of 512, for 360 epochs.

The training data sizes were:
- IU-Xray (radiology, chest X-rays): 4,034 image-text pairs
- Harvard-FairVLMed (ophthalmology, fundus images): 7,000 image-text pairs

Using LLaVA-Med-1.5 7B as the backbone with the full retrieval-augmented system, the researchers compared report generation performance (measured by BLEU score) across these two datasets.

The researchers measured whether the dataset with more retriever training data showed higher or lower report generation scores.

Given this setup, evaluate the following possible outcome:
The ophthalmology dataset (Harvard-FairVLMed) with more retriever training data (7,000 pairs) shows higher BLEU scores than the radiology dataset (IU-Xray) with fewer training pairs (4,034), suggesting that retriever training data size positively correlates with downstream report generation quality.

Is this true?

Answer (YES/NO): NO